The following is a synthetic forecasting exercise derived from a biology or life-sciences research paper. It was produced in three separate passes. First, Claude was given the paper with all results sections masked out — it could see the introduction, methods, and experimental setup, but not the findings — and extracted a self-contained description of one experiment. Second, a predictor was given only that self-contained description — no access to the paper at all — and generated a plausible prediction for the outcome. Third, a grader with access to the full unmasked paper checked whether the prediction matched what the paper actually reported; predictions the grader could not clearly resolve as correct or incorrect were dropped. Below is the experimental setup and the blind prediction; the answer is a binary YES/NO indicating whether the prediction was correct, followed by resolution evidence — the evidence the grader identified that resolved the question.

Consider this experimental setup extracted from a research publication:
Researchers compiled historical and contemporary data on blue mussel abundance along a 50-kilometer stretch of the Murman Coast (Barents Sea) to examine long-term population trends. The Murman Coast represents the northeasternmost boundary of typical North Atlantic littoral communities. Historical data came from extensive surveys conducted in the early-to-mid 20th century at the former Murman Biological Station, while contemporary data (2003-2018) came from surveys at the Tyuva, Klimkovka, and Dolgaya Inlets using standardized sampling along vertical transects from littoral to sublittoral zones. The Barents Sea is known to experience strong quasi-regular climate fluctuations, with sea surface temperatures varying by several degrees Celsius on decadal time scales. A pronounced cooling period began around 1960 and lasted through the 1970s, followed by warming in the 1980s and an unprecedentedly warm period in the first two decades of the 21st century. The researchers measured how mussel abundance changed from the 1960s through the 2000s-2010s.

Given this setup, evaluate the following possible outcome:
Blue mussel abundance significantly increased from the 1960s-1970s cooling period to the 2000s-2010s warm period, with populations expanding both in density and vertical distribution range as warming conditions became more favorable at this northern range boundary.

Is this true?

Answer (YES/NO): NO